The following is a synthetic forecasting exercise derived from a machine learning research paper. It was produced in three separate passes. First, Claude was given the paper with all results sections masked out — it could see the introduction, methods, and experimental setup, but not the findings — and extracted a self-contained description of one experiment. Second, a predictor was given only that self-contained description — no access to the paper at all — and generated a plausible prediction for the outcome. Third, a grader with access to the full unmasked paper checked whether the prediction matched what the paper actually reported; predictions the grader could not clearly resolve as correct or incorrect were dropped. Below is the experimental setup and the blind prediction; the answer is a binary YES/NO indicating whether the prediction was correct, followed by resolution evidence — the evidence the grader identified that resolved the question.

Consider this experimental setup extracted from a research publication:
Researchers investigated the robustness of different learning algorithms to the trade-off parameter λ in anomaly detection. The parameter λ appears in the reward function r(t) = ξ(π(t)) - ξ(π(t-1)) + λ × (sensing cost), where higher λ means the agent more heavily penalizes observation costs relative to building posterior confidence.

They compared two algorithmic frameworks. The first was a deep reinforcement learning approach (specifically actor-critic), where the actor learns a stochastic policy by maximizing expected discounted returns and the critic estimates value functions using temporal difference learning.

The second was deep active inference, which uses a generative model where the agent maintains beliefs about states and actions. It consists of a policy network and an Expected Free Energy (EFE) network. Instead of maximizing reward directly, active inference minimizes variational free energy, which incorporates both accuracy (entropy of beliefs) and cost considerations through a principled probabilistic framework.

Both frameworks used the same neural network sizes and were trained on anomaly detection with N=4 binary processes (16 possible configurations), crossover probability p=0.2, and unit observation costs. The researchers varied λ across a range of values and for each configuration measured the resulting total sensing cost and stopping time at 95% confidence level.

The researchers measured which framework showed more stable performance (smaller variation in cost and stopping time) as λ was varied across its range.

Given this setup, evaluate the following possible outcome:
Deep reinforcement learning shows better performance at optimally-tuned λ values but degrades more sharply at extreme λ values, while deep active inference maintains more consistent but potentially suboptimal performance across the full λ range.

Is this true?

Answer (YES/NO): NO